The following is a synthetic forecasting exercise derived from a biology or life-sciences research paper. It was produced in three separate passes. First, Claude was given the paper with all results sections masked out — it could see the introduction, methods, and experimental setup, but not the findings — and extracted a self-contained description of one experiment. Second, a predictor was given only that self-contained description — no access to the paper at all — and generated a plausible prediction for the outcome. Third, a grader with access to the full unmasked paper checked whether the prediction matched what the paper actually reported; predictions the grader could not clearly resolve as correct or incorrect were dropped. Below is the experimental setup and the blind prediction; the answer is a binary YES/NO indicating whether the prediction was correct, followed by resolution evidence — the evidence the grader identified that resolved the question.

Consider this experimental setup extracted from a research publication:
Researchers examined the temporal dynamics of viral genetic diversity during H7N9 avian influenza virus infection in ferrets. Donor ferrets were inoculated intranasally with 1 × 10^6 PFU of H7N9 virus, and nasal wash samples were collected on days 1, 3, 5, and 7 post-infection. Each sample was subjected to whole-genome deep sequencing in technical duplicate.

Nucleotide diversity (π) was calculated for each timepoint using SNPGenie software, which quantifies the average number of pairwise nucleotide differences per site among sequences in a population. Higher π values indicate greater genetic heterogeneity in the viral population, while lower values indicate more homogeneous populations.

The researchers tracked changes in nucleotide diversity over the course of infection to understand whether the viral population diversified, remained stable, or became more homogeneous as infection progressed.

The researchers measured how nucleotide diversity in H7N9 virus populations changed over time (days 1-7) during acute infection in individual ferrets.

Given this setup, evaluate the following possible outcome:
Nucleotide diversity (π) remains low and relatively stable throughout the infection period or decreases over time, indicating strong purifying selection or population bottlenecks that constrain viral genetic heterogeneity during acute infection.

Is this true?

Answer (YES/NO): YES